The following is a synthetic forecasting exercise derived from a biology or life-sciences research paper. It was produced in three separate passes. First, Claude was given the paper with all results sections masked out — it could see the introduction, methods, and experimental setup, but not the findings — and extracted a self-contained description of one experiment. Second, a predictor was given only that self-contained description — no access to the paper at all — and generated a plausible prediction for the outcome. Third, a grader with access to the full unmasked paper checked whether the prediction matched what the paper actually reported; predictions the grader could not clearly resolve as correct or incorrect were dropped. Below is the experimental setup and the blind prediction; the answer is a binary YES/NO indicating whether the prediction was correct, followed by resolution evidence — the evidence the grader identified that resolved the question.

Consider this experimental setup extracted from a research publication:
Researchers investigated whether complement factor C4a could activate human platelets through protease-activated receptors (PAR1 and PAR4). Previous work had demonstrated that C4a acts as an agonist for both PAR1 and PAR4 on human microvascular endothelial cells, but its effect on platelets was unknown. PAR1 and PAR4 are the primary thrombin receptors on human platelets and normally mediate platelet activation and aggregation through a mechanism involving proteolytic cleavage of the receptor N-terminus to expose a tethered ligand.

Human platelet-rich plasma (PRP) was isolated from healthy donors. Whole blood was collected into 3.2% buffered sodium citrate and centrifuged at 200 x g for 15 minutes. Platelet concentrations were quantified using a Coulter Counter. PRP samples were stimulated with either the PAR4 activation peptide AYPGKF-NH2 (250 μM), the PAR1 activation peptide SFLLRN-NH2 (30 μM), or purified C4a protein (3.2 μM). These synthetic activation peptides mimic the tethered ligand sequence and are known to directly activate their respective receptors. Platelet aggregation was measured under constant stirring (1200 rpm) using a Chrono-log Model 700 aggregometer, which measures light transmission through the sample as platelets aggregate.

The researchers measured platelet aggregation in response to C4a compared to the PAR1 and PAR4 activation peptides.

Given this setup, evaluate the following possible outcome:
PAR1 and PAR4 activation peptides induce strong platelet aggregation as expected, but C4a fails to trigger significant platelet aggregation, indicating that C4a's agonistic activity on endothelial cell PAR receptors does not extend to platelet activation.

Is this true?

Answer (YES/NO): YES